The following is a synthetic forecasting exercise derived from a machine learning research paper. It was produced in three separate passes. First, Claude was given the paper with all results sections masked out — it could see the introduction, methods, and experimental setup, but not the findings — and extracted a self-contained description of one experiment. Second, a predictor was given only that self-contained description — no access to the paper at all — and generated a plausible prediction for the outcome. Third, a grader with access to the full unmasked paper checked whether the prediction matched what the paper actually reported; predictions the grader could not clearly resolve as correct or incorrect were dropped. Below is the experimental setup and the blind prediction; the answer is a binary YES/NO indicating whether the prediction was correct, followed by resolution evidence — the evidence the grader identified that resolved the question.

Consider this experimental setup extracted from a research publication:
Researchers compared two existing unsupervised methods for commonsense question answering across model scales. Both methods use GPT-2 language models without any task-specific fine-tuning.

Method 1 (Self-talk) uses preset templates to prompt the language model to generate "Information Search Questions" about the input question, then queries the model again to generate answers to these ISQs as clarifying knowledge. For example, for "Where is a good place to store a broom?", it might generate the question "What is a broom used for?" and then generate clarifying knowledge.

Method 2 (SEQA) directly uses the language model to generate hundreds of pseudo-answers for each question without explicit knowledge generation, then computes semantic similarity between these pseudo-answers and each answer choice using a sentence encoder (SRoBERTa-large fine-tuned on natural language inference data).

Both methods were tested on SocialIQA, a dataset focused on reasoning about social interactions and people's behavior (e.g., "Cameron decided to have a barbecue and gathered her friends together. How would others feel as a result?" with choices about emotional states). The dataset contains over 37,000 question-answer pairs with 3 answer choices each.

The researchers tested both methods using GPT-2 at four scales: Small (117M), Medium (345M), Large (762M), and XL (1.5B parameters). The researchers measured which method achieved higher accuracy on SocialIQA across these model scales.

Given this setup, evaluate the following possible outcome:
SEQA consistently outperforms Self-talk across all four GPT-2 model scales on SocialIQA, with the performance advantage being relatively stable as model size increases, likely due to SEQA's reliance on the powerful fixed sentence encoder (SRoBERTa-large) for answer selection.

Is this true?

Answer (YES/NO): NO